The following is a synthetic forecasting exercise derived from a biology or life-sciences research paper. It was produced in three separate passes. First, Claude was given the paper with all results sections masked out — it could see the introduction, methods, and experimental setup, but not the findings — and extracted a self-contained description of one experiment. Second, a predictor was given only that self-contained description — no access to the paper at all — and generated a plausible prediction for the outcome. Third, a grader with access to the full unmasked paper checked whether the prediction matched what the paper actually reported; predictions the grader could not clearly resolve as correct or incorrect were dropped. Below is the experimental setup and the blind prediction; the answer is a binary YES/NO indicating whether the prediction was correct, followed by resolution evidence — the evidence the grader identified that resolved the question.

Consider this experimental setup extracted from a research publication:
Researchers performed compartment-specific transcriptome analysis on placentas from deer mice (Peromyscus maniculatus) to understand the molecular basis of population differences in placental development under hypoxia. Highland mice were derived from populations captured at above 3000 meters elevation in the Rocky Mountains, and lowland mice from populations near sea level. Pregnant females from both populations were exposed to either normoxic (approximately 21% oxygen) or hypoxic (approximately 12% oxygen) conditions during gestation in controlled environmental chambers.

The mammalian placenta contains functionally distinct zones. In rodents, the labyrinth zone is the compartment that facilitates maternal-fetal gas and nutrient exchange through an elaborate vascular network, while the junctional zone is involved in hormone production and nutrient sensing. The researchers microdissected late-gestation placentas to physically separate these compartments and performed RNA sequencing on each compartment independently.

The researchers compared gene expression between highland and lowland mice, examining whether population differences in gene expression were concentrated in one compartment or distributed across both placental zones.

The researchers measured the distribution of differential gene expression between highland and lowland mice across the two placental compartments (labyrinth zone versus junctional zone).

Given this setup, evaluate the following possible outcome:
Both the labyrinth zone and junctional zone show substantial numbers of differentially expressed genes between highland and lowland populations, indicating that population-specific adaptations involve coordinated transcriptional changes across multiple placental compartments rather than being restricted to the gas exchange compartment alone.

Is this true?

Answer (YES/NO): NO